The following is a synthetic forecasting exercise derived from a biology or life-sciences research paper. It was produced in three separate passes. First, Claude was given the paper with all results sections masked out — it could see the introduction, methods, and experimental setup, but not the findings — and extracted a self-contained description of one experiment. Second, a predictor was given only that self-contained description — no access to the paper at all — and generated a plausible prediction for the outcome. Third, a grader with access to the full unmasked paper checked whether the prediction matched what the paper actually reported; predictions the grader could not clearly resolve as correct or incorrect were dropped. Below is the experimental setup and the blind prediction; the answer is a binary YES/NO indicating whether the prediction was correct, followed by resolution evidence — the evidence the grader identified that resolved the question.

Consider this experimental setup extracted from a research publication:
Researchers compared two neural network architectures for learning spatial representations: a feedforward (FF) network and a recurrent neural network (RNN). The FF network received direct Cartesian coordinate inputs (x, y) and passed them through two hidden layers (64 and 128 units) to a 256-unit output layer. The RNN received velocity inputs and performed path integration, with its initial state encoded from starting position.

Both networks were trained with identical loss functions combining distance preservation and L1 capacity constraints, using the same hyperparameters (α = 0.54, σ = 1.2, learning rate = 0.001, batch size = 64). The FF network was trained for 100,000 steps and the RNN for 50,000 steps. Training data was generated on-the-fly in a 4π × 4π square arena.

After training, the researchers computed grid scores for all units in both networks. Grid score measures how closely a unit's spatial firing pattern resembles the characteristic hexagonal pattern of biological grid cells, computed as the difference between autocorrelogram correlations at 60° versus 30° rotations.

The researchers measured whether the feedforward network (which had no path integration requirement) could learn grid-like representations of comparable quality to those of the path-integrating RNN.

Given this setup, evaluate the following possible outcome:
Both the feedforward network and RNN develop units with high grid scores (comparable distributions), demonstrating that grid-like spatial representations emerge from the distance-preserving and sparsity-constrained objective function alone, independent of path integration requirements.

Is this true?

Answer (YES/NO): YES